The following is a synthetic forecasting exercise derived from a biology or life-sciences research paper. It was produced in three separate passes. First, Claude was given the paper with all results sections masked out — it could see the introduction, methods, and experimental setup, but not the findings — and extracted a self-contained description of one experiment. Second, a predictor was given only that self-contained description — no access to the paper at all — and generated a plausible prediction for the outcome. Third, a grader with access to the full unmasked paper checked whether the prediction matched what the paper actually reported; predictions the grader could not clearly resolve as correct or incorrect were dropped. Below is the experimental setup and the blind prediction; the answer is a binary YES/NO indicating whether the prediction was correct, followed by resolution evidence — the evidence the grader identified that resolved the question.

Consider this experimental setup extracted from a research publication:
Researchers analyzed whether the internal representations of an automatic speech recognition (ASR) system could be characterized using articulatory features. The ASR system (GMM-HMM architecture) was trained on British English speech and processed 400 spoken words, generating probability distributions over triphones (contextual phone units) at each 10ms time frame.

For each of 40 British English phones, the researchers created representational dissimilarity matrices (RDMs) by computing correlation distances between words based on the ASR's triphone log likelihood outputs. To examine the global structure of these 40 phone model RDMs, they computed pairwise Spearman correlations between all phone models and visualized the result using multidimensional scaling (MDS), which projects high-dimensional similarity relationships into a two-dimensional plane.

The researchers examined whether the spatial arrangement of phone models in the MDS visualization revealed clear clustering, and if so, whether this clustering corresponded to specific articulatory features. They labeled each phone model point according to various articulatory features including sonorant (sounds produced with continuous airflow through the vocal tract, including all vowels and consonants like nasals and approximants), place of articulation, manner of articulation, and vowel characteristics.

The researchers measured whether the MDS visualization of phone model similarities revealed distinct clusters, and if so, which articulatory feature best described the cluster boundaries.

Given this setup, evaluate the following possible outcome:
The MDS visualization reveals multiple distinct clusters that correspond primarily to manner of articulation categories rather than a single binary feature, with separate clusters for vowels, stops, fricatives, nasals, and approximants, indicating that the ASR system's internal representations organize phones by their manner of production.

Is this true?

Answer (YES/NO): NO